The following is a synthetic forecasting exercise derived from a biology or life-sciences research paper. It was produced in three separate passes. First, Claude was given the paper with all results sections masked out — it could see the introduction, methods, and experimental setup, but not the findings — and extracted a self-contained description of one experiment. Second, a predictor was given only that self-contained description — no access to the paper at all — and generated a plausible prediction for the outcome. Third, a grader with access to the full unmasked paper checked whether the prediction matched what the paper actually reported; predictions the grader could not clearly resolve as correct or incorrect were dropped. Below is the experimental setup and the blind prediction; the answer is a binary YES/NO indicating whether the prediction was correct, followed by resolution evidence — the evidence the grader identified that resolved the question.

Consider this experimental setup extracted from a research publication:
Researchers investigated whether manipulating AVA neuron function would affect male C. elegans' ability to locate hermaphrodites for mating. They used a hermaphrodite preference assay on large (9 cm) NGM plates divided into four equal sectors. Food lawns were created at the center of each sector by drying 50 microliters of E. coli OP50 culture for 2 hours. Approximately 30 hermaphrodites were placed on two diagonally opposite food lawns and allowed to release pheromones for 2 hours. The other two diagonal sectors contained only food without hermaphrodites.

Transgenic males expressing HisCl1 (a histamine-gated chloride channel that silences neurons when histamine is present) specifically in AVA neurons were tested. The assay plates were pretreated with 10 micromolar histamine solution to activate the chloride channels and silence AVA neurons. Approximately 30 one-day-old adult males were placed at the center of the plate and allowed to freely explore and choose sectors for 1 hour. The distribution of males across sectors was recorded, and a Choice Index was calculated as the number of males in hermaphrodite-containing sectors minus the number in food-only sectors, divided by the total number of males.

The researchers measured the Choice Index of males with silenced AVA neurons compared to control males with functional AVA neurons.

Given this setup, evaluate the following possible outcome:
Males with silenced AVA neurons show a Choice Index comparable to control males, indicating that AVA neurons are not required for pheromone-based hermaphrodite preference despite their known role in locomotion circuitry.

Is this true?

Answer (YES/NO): NO